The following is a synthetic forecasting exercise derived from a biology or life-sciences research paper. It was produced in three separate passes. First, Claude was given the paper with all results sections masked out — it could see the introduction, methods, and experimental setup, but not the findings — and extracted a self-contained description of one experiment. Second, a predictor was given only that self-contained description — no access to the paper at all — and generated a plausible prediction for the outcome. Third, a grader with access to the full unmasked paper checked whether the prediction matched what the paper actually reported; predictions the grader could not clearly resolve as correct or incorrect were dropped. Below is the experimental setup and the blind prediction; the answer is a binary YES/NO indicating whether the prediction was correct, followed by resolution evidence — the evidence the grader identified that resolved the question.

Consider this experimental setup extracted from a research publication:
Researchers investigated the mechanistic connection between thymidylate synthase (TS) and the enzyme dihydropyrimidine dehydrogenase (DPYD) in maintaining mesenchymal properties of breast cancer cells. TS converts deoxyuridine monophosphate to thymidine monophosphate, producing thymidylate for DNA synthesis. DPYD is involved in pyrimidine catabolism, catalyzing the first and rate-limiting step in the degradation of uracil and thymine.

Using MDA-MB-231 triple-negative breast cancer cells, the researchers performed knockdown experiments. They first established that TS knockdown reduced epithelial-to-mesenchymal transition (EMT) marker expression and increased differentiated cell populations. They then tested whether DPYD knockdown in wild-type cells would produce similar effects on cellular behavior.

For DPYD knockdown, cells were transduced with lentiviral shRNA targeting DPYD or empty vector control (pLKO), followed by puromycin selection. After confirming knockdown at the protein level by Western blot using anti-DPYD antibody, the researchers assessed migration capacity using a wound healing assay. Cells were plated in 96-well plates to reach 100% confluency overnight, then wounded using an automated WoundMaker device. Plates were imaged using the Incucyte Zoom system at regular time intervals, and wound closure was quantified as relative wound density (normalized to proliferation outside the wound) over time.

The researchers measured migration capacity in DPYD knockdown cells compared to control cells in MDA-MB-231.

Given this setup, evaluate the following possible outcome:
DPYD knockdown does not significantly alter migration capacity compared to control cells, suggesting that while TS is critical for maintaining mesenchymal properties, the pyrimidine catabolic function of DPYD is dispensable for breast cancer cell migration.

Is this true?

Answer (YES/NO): NO